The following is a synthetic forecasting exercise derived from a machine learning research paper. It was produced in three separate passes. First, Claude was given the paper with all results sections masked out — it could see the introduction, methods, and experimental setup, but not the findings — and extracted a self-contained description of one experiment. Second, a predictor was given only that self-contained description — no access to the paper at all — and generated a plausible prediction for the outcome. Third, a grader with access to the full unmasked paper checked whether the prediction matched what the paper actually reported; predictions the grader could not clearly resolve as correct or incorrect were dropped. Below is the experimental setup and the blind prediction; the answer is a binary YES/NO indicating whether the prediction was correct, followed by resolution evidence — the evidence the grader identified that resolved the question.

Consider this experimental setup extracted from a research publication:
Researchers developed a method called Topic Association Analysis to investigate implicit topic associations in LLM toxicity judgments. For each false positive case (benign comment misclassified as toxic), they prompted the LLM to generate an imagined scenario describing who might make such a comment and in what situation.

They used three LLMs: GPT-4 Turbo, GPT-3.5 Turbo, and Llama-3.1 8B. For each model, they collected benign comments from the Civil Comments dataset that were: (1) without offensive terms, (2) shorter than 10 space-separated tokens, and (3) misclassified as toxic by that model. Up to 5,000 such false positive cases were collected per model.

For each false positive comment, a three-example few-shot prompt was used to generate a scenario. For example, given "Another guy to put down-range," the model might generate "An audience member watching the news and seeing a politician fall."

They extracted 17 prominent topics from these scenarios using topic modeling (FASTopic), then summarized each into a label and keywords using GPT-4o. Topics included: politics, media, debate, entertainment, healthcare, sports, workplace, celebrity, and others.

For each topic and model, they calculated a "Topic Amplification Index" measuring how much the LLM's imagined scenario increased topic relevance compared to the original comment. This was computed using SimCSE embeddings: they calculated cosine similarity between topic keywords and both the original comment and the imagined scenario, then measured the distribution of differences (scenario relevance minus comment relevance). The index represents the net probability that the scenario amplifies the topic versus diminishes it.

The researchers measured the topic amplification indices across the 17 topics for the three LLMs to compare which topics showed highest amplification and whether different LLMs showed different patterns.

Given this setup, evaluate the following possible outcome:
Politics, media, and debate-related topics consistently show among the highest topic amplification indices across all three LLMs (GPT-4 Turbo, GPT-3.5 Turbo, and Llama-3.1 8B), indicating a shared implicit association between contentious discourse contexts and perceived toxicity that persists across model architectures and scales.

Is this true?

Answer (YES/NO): NO